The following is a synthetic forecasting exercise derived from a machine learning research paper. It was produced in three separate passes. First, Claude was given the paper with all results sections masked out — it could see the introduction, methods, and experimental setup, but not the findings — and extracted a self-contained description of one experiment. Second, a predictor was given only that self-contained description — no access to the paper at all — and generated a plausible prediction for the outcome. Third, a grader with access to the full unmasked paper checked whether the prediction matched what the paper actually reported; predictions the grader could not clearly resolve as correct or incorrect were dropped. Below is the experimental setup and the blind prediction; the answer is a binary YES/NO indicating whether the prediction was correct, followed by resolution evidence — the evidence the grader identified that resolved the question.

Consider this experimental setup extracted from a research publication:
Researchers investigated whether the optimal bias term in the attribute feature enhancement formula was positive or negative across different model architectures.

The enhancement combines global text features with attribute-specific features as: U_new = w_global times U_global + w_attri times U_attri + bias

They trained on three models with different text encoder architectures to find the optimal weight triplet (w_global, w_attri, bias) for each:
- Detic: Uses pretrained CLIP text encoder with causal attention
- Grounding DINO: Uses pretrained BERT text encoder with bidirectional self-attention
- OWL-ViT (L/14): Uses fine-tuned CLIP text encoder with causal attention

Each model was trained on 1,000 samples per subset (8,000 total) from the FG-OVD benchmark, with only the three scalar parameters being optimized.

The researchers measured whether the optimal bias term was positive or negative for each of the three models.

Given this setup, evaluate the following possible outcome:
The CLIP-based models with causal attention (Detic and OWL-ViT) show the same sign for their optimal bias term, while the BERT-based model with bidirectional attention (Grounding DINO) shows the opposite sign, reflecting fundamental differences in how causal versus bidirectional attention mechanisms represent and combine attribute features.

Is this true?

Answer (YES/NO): NO